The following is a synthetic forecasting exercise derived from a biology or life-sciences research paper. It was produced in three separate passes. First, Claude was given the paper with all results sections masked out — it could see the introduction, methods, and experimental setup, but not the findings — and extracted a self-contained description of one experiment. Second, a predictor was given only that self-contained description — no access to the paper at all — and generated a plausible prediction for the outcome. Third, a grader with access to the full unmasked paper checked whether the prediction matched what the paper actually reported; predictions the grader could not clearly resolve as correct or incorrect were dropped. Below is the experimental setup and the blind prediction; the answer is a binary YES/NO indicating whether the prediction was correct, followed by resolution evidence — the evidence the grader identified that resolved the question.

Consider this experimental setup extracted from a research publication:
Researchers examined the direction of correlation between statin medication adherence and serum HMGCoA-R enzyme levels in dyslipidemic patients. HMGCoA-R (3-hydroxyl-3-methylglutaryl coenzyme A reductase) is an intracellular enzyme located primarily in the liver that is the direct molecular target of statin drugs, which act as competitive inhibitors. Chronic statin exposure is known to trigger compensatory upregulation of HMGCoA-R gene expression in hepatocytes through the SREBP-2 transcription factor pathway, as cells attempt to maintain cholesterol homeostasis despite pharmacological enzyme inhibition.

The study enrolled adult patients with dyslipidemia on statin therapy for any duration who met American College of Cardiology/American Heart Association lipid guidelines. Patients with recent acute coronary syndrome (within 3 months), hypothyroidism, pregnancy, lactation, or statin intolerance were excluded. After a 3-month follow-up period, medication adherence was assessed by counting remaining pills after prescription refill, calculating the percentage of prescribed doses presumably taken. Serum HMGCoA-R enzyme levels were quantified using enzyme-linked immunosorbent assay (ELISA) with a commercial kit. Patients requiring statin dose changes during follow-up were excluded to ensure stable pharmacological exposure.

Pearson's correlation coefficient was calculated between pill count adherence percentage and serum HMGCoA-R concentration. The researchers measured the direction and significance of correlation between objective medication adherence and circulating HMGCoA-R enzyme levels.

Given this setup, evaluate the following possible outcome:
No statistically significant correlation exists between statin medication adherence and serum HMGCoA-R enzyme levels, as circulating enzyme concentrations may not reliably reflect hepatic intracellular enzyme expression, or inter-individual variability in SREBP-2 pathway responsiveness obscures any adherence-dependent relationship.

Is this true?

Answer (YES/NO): NO